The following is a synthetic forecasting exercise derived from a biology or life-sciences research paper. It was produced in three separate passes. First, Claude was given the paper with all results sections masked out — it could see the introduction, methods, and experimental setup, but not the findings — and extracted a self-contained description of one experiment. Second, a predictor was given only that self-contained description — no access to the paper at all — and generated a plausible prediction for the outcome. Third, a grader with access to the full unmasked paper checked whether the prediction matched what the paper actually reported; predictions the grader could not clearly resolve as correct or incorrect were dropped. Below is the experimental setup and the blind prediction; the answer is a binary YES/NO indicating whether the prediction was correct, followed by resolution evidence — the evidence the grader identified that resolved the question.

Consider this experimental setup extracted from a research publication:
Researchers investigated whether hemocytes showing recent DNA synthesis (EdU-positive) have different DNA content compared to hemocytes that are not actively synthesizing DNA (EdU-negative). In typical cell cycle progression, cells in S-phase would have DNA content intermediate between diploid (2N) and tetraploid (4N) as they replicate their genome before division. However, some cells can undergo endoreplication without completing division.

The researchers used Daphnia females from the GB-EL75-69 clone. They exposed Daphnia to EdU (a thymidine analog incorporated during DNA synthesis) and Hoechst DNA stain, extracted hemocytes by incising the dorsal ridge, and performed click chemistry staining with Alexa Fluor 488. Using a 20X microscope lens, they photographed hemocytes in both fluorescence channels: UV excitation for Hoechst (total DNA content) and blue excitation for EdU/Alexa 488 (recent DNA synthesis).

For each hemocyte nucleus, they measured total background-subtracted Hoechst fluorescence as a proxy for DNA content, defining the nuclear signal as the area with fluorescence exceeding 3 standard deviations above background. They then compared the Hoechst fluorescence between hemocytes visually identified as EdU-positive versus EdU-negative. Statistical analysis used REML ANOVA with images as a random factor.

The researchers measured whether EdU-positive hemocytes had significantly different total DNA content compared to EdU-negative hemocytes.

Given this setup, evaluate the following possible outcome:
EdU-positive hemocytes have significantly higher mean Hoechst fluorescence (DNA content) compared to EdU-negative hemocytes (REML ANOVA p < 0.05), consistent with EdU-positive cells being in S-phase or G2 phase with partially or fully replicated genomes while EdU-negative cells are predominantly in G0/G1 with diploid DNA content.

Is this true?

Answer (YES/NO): NO